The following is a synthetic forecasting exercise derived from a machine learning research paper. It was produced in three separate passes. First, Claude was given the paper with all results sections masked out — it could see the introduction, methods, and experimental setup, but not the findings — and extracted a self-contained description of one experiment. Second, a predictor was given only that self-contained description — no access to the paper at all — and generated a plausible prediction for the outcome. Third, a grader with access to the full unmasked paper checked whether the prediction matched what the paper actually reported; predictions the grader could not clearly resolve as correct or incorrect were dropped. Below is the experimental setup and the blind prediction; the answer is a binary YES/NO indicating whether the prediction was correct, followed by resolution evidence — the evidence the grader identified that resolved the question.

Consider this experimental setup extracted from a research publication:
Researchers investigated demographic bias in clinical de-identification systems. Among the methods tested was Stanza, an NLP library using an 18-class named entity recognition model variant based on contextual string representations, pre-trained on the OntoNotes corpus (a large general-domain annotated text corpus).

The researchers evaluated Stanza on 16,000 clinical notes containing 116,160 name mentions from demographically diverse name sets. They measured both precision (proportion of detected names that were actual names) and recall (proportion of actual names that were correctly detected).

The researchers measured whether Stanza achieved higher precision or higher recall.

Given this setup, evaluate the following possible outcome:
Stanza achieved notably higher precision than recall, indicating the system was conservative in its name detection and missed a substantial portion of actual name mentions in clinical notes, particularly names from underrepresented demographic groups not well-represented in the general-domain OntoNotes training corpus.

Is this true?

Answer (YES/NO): NO